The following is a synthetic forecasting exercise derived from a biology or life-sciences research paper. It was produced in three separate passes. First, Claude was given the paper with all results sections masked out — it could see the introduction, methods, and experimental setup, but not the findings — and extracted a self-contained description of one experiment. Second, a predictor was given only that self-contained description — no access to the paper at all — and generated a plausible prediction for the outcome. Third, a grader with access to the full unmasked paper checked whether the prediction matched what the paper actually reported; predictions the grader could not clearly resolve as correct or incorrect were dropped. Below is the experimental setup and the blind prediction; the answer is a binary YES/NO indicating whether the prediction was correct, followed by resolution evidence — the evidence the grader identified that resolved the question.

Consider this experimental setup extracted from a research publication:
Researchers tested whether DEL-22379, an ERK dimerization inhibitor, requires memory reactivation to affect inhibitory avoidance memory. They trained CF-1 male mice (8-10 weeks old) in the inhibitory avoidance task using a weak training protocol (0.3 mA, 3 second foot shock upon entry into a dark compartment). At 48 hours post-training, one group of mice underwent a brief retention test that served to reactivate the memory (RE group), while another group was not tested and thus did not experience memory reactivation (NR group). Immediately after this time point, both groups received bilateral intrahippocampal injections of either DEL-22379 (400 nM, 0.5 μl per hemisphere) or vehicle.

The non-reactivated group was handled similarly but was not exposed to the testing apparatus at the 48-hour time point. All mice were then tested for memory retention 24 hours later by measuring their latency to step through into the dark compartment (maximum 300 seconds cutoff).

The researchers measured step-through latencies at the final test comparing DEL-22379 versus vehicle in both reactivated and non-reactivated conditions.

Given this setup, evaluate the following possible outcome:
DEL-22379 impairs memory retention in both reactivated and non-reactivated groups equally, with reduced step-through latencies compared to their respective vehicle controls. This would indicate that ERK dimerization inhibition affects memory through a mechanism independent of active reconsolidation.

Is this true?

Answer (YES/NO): NO